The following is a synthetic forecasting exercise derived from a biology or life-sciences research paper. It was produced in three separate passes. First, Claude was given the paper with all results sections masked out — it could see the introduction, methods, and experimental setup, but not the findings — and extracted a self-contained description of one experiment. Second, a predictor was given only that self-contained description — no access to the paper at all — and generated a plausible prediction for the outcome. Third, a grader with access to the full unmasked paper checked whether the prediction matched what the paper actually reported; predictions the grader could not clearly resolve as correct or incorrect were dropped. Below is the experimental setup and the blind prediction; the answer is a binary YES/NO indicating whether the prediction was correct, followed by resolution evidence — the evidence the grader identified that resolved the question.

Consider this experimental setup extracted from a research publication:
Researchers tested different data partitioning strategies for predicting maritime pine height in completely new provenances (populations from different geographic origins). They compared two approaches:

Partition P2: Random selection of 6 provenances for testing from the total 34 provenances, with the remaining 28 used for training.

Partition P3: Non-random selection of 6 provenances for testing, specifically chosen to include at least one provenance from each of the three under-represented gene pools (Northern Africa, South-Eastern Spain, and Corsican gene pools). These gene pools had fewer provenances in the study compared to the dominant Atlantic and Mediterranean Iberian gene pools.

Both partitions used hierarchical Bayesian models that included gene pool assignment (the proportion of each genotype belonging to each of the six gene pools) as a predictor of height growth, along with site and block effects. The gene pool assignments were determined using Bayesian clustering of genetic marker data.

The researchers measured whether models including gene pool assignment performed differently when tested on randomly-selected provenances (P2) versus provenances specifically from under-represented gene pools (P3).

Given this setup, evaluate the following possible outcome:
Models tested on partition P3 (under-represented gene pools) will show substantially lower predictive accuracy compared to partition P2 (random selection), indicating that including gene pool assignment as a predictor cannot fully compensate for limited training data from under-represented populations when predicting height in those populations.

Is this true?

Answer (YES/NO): YES